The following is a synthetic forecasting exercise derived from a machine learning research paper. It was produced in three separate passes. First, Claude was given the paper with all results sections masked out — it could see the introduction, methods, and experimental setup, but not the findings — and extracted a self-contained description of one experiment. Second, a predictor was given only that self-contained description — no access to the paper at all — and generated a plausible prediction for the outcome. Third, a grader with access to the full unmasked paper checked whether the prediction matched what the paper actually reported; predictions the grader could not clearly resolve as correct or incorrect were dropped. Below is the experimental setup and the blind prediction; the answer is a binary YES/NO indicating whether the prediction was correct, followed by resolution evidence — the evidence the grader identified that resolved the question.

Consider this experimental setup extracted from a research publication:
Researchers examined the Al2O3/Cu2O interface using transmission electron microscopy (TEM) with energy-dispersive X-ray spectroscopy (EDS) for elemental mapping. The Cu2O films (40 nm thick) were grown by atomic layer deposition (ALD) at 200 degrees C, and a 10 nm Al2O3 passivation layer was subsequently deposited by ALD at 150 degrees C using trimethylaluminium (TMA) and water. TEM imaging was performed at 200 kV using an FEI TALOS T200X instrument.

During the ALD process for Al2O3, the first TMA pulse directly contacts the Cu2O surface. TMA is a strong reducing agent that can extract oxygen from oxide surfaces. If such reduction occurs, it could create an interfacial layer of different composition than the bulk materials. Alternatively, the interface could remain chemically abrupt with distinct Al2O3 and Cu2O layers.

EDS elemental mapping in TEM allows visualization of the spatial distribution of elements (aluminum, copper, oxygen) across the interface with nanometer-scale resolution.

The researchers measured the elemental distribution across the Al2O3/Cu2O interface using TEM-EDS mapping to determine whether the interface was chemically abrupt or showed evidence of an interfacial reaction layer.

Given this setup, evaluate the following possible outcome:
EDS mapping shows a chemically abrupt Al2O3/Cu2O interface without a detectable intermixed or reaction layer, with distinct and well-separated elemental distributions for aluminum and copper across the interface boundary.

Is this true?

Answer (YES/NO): NO